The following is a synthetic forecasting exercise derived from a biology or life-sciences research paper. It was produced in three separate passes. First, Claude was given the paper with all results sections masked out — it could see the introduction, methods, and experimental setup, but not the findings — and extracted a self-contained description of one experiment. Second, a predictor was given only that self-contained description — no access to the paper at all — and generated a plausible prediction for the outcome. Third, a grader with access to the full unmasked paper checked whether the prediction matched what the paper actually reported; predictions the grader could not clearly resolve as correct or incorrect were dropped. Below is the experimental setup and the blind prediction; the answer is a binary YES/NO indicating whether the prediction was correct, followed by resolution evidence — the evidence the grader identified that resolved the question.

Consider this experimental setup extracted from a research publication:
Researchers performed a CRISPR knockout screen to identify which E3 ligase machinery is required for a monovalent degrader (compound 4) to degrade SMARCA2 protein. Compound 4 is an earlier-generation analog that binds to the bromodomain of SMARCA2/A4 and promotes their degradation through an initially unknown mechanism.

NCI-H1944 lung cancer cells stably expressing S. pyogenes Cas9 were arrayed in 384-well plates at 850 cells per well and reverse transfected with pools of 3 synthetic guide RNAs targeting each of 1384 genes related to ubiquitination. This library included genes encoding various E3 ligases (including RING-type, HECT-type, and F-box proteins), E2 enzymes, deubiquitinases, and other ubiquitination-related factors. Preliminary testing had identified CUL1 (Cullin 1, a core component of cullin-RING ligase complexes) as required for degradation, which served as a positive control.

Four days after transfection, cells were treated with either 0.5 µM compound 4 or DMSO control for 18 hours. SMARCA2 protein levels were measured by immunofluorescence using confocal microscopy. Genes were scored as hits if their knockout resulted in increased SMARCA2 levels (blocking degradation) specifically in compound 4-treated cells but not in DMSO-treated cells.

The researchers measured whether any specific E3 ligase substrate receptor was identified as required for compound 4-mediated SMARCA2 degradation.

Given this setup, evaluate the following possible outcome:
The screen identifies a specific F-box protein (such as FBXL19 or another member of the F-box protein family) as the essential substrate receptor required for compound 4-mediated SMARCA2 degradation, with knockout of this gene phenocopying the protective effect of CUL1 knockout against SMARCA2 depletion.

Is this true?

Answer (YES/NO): YES